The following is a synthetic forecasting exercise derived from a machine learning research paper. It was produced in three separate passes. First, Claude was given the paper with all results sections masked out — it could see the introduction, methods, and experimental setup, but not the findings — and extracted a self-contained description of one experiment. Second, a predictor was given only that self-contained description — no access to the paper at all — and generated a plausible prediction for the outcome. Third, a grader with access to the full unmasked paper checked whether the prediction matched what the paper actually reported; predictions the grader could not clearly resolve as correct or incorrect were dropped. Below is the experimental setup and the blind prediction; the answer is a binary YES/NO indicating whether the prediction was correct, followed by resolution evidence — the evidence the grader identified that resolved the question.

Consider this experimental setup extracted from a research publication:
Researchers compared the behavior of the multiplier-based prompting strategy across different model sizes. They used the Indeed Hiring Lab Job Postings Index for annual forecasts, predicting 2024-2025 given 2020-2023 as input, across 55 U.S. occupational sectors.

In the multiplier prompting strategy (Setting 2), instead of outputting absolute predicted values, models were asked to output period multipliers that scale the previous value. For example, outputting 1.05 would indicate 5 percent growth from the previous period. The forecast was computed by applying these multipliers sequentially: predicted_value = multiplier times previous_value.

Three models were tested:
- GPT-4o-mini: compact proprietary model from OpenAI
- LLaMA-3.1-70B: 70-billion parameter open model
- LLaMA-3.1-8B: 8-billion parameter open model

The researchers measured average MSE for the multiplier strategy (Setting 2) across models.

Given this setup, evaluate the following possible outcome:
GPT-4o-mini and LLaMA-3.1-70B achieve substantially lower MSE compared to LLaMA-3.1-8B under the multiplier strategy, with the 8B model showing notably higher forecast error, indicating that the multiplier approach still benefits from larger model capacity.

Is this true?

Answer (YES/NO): NO